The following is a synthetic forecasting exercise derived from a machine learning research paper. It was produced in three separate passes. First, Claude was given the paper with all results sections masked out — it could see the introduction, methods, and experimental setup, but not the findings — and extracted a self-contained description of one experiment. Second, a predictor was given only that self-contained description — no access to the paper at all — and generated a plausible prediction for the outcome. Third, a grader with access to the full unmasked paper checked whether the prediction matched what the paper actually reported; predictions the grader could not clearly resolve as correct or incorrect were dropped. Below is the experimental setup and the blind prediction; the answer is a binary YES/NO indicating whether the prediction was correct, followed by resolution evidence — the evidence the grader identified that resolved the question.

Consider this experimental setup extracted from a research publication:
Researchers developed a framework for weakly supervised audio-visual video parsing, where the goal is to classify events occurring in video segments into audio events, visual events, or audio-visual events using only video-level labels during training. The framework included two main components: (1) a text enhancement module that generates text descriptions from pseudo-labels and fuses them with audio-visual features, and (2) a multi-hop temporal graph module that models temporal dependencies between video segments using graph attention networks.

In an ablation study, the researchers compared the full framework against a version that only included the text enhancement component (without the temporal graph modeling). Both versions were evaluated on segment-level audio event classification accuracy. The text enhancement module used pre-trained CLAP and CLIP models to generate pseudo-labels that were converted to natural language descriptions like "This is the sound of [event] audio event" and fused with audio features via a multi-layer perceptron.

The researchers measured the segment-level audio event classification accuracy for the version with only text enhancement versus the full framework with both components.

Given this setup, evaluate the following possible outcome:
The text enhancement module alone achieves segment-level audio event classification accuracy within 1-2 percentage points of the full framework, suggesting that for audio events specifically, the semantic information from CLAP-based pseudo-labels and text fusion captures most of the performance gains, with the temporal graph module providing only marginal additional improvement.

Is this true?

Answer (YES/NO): NO